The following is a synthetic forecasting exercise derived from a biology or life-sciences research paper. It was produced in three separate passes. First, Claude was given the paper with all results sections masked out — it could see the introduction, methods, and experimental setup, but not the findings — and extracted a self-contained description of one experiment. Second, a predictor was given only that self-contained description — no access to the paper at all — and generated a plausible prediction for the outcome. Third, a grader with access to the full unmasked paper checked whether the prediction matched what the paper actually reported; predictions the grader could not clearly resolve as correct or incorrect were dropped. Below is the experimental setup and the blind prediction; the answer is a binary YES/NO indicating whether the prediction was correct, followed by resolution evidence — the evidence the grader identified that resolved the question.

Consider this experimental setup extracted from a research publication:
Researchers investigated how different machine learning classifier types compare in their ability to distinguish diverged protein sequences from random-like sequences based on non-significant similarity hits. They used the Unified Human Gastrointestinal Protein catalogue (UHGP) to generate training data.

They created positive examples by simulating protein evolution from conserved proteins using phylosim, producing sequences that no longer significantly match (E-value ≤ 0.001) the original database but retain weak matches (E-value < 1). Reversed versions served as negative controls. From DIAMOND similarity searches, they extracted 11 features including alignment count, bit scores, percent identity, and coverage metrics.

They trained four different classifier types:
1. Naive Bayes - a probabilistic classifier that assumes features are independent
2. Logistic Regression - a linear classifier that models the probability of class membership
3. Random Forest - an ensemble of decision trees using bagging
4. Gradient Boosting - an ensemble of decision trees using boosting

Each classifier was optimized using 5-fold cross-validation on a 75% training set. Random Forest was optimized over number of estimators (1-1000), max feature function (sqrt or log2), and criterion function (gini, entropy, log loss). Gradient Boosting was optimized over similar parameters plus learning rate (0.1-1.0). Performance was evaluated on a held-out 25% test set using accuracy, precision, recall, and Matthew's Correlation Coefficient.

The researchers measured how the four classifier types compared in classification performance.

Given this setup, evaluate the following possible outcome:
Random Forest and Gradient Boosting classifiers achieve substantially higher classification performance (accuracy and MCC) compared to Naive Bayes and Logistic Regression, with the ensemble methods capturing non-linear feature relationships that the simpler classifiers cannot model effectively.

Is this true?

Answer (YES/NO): NO